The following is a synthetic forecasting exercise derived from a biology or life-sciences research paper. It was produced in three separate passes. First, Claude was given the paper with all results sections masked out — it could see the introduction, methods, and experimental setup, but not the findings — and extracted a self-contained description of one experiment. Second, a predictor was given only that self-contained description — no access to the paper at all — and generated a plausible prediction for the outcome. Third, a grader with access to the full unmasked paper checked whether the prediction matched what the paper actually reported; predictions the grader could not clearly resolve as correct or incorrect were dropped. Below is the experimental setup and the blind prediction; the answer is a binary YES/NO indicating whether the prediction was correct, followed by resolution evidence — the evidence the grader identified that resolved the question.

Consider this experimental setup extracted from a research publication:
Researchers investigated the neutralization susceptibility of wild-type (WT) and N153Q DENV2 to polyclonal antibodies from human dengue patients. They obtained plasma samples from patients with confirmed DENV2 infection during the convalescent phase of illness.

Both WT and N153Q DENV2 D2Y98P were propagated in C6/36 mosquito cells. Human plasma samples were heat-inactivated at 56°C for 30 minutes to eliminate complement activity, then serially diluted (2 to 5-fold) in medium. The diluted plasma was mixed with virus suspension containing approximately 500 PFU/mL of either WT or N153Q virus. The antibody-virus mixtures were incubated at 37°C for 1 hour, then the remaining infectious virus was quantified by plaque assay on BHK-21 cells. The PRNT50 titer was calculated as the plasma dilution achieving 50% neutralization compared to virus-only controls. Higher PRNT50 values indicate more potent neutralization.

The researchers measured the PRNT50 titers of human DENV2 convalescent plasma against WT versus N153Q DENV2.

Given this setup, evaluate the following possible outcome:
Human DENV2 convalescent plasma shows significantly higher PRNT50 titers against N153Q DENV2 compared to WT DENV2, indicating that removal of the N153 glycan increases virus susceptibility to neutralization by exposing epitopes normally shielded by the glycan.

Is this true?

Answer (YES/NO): NO